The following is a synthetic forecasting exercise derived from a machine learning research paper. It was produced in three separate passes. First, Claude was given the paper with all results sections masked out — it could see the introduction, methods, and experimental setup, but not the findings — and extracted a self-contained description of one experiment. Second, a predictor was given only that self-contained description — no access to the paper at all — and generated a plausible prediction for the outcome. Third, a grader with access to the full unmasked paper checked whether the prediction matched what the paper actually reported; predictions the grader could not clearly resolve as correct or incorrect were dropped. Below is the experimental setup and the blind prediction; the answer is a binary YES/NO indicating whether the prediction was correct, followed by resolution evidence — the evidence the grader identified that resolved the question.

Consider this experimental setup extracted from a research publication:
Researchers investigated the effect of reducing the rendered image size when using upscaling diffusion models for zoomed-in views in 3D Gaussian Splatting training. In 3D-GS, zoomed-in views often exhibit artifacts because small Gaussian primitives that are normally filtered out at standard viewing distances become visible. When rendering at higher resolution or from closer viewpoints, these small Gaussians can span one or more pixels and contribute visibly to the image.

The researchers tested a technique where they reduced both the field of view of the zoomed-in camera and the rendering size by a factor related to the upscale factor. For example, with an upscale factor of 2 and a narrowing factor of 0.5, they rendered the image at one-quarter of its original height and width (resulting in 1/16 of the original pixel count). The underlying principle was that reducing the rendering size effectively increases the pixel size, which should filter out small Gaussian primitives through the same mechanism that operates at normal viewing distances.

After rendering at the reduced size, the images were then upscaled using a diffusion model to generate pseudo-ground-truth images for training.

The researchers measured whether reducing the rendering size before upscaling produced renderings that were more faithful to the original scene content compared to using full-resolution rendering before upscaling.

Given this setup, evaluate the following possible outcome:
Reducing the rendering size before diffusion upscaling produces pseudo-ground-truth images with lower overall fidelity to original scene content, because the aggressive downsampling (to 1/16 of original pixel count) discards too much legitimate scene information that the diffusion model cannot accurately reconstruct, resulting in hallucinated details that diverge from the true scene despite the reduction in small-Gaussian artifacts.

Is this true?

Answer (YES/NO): NO